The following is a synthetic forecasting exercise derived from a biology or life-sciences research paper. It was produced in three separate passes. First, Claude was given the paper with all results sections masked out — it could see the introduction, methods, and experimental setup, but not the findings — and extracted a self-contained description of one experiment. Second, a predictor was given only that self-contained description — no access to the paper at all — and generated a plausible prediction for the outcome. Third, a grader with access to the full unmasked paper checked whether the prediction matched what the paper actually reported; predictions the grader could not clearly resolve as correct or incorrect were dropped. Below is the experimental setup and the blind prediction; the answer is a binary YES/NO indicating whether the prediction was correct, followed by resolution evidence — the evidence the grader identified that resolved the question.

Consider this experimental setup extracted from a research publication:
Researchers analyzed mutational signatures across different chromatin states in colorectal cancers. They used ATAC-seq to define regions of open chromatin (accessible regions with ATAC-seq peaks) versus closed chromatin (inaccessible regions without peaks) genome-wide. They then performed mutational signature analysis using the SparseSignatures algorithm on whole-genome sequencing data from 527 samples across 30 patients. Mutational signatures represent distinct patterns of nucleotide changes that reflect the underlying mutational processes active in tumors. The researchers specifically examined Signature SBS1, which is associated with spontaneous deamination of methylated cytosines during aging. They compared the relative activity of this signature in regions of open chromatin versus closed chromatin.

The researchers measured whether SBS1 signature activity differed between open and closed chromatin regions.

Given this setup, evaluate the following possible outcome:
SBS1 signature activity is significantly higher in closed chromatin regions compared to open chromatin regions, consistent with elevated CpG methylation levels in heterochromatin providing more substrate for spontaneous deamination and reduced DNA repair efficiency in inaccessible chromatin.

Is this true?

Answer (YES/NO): YES